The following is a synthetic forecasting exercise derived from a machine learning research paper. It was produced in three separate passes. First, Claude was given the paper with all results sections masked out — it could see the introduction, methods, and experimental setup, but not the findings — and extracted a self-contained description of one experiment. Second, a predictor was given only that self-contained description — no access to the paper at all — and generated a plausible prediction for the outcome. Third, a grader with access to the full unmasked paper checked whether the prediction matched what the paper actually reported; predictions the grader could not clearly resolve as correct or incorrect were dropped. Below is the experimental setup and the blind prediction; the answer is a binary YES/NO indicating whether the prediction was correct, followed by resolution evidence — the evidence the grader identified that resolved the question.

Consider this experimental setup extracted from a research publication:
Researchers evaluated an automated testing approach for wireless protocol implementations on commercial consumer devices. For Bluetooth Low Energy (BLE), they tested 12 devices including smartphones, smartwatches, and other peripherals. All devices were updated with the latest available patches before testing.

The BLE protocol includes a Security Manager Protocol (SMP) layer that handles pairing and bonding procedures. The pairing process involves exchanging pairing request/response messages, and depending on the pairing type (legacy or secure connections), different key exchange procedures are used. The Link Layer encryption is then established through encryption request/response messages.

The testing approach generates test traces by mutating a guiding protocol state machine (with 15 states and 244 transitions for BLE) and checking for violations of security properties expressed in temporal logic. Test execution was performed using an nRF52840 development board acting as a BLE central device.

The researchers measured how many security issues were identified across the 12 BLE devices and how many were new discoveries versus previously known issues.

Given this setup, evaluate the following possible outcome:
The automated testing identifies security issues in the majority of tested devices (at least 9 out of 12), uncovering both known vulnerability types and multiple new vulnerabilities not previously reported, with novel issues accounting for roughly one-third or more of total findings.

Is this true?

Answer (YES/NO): YES